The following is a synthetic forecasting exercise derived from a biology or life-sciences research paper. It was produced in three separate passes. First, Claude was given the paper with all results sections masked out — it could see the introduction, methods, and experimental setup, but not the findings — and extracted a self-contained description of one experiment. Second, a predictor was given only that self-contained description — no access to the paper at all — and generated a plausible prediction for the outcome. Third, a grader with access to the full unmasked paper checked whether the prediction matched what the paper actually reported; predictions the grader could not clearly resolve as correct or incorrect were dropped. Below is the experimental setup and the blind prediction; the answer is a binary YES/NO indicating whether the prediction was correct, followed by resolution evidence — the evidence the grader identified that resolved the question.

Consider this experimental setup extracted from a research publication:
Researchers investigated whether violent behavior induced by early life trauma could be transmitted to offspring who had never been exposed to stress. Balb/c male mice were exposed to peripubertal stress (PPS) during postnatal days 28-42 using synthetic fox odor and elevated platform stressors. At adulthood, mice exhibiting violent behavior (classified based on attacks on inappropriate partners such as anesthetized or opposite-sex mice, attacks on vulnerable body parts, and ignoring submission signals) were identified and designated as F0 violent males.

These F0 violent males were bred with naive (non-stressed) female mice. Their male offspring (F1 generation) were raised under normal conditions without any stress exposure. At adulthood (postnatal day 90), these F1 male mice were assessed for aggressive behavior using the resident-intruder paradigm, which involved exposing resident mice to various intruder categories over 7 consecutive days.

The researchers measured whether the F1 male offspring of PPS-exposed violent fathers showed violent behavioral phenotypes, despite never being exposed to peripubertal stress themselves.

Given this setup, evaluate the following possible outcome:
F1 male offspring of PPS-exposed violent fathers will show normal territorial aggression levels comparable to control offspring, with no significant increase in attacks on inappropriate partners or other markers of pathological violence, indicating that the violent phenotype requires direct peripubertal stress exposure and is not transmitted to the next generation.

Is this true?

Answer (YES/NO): NO